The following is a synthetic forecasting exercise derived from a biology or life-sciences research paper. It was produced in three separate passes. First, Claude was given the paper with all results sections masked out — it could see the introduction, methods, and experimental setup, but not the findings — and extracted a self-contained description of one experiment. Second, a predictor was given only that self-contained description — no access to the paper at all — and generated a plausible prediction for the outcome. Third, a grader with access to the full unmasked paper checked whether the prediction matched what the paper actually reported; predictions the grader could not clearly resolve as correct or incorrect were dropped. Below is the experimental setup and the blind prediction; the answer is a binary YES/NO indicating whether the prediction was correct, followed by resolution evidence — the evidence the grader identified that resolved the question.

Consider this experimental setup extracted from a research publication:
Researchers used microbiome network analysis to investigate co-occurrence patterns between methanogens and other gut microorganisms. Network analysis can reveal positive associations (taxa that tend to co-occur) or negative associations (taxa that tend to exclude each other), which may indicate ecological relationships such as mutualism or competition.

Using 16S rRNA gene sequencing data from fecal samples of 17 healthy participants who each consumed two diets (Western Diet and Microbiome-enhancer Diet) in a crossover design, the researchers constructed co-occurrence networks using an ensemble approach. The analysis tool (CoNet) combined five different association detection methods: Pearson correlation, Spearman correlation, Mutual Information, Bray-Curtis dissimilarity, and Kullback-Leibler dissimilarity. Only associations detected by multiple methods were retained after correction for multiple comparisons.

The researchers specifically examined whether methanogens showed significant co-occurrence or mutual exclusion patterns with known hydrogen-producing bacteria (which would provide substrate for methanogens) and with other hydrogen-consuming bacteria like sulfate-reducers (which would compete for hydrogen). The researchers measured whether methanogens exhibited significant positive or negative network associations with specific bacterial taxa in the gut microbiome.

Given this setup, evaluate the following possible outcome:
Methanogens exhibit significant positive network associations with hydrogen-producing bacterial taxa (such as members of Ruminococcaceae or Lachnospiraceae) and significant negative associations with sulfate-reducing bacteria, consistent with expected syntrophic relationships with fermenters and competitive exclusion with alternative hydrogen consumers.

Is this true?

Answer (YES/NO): NO